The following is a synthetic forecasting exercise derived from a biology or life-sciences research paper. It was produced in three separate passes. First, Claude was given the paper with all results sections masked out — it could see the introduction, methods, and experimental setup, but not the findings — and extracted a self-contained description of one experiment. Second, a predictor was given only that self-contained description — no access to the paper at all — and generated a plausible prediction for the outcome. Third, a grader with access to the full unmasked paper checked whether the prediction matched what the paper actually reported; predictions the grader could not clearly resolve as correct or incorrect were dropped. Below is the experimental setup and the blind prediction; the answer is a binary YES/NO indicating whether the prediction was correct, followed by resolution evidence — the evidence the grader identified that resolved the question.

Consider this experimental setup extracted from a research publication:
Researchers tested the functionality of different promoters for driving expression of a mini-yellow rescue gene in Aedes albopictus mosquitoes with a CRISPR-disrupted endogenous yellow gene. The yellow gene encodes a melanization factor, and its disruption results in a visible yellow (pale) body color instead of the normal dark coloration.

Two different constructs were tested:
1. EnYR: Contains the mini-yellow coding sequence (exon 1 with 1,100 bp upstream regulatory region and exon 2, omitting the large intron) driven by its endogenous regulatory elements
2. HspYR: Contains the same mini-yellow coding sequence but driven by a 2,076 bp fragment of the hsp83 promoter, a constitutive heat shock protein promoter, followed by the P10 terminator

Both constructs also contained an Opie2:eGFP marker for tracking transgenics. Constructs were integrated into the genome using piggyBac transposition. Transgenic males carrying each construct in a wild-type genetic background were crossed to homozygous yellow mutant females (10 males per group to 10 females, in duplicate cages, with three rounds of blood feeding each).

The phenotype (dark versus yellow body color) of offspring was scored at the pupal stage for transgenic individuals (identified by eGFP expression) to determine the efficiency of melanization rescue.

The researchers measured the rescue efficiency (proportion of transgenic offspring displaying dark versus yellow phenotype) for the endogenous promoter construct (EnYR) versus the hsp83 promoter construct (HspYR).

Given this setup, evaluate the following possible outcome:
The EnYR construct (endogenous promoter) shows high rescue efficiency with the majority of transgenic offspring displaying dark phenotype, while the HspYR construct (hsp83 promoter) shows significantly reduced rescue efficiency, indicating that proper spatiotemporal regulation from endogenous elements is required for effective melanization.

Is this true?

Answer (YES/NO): NO